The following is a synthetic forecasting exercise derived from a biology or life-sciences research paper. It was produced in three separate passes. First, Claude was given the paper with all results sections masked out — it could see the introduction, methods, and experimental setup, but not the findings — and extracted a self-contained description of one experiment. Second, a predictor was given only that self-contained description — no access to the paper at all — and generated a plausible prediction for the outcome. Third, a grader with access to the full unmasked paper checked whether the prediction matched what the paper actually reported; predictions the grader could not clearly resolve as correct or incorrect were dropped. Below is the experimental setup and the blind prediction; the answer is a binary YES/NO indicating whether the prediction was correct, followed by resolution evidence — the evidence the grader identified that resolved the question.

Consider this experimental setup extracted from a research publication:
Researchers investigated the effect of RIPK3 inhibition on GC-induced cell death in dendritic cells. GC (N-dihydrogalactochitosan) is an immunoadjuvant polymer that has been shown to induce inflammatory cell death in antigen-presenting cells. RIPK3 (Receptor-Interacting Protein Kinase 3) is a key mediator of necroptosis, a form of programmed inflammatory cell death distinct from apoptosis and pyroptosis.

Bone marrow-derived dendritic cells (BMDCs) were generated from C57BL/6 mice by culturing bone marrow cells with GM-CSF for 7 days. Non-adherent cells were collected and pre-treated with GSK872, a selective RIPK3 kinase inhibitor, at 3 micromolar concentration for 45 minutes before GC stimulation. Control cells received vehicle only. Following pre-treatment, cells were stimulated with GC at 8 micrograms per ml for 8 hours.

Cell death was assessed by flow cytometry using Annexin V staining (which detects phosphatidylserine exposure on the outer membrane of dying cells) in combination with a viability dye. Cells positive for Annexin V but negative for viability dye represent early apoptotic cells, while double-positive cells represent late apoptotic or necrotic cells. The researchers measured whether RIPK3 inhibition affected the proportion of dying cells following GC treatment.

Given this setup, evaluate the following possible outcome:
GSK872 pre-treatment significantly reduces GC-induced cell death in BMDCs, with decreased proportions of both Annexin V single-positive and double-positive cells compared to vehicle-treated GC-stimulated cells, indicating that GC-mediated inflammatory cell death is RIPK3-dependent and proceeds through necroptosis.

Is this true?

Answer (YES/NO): NO